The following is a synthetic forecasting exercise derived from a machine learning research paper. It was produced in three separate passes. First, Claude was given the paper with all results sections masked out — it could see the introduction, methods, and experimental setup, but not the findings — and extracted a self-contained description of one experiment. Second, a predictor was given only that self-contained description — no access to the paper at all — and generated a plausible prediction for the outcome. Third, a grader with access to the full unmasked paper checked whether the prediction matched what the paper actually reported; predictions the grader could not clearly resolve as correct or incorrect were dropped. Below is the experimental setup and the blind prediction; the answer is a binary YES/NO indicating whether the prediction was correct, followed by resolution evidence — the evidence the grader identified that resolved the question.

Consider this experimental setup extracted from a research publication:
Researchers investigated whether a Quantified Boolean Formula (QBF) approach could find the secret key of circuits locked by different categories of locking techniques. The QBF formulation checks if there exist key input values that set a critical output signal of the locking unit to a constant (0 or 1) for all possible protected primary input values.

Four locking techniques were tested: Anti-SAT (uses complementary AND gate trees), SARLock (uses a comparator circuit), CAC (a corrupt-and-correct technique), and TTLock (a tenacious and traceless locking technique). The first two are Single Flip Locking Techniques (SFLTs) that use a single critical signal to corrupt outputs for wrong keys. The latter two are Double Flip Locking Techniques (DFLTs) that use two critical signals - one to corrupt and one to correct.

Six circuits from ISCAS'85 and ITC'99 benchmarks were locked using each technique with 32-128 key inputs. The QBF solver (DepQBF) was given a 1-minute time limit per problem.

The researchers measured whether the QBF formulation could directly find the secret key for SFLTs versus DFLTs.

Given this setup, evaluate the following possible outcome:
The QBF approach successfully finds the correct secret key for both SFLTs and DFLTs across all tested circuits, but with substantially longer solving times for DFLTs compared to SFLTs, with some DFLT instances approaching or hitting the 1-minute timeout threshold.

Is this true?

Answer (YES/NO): NO